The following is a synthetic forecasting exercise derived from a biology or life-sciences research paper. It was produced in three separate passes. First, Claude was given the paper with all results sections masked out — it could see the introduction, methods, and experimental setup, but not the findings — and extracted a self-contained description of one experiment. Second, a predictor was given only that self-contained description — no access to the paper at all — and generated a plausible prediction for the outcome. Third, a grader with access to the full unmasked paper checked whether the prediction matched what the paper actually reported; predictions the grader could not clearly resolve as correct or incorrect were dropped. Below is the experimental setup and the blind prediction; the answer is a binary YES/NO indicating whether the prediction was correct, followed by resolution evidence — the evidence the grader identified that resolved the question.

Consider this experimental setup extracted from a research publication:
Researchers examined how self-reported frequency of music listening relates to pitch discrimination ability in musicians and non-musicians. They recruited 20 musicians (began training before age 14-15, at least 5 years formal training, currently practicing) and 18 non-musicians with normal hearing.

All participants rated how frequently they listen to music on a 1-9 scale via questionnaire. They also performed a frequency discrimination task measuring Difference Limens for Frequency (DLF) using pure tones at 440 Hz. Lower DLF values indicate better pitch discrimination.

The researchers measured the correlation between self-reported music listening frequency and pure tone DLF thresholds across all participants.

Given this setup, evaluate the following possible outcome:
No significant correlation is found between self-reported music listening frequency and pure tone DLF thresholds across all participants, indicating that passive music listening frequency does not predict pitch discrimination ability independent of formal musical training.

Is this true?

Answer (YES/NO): YES